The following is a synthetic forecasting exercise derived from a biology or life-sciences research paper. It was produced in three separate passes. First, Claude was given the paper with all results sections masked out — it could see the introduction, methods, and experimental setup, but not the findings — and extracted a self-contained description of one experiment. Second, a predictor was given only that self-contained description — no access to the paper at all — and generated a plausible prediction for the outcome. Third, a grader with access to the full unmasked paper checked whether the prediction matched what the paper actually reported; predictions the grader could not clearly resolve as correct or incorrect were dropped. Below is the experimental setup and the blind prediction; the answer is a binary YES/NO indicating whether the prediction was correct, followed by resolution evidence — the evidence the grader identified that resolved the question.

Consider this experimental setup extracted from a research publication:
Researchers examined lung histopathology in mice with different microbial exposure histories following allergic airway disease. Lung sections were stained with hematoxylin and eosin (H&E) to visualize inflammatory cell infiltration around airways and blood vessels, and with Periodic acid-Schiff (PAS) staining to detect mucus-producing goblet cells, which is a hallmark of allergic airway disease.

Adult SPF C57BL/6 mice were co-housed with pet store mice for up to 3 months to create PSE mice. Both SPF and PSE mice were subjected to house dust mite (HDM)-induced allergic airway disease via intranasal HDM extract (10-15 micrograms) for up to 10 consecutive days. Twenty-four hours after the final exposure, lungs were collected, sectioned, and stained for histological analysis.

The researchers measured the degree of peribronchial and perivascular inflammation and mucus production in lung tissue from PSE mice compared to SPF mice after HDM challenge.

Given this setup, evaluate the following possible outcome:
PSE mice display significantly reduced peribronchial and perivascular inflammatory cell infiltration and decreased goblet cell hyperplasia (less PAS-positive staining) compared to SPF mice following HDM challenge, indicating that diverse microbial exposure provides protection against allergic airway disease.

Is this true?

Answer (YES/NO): NO